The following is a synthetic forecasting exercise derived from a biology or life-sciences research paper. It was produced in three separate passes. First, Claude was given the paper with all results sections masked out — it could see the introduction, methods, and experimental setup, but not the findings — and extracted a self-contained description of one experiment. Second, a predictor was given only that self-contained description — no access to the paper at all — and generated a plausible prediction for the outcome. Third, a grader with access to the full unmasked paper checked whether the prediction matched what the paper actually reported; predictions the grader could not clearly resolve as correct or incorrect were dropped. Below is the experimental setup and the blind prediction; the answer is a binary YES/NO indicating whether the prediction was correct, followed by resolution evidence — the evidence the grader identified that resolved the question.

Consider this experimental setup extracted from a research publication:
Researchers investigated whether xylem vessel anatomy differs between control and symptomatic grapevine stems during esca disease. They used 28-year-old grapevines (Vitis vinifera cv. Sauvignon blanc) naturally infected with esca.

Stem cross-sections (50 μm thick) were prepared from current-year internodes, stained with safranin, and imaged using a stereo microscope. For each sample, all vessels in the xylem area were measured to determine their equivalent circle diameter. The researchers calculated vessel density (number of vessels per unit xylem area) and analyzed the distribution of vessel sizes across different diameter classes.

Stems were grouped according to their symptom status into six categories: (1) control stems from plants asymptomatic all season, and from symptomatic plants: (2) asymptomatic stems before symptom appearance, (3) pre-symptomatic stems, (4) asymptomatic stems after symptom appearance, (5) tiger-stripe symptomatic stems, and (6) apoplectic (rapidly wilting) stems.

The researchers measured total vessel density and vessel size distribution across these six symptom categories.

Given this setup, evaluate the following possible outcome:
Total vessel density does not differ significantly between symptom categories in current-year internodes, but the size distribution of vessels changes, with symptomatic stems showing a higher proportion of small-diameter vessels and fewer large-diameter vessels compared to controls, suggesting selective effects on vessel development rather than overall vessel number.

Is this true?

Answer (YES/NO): NO